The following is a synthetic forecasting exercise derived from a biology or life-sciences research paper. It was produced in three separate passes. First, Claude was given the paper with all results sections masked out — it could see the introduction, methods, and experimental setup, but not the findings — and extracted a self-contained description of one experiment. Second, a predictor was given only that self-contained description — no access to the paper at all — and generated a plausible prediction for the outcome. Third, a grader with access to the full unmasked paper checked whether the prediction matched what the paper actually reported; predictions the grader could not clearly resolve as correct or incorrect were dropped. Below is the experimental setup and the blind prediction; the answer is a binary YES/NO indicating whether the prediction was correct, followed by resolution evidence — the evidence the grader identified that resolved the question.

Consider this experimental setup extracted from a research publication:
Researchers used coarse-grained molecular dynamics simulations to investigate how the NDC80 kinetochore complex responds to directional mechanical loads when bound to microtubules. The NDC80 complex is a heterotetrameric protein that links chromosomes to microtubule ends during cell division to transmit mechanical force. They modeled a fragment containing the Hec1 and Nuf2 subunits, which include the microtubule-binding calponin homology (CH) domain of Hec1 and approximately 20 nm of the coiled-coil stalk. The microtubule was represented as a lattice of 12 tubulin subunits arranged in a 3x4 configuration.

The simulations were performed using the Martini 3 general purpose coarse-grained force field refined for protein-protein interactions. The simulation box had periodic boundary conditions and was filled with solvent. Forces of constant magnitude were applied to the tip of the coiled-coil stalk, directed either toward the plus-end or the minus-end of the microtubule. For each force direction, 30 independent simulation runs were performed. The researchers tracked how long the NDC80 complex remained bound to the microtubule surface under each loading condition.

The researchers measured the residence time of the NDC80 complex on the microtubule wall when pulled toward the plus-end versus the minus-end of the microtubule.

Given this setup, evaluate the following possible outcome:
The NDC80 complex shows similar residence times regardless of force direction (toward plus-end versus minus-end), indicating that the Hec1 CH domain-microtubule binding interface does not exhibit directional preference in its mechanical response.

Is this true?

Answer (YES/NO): NO